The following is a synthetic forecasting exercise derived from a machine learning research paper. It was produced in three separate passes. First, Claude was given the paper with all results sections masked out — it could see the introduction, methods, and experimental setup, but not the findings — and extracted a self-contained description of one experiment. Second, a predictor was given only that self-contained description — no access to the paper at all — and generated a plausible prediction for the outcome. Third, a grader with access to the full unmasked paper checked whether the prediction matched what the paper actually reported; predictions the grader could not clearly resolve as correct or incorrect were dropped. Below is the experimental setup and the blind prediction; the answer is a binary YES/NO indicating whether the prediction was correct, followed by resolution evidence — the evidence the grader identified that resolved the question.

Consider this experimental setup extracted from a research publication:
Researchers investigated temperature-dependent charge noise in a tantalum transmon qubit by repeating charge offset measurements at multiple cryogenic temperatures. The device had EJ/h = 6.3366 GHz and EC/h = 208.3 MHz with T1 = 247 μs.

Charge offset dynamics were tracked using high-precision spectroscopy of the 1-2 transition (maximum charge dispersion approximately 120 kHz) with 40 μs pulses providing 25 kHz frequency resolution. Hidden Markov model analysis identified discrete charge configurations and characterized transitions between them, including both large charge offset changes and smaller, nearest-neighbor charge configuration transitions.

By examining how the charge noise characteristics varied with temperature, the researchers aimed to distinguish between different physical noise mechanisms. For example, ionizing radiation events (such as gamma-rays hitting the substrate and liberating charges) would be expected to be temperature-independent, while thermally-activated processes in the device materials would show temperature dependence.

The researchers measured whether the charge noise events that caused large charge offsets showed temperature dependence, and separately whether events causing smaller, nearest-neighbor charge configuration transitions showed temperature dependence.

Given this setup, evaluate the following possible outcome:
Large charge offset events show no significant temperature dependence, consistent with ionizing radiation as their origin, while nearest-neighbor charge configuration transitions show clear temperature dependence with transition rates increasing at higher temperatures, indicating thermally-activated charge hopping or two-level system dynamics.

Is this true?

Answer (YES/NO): YES